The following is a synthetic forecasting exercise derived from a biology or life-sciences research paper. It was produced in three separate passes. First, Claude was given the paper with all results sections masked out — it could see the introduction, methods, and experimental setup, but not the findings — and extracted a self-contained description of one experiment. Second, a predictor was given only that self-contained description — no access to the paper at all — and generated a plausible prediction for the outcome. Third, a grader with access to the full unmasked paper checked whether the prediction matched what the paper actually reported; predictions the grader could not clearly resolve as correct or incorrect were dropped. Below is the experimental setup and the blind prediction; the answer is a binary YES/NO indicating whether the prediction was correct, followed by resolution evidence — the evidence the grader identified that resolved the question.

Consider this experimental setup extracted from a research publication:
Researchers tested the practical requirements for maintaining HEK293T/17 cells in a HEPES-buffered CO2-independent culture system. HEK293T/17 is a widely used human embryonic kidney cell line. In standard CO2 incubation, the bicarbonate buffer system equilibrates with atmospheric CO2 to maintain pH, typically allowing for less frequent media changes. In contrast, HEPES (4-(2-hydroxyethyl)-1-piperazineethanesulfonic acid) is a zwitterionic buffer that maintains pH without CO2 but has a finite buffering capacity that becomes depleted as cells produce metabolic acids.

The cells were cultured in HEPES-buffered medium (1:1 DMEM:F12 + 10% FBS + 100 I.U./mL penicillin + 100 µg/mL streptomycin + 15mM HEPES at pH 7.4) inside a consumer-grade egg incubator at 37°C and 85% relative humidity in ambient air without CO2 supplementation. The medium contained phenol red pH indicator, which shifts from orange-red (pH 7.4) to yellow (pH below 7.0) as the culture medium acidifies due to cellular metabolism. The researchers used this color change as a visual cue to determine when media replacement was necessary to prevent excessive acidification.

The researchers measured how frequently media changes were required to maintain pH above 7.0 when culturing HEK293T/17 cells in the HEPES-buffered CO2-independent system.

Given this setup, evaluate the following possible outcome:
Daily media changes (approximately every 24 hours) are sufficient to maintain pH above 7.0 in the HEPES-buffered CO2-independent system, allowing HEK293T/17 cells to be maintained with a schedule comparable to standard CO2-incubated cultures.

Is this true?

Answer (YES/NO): NO